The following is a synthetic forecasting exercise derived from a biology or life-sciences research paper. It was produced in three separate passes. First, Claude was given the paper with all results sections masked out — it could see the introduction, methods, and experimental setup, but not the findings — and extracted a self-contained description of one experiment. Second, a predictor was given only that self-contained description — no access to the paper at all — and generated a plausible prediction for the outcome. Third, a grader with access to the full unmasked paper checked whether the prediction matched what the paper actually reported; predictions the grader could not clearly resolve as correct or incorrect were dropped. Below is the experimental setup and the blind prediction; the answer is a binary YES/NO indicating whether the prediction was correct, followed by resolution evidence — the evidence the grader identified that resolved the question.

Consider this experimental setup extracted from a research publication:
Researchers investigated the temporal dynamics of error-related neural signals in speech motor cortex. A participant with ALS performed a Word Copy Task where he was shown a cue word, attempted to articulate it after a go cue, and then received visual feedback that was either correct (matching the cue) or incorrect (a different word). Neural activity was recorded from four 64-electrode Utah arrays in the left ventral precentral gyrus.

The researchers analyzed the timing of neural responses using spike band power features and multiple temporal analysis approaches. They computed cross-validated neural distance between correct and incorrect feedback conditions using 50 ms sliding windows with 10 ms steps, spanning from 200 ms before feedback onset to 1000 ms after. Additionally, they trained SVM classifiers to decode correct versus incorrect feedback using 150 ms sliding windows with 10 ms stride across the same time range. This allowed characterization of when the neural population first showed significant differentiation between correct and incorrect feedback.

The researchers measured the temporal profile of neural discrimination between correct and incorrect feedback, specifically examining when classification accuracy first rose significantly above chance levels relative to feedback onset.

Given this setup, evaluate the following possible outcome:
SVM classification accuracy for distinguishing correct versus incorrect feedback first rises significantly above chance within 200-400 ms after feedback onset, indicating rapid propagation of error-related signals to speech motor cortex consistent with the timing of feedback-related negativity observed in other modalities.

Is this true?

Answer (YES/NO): YES